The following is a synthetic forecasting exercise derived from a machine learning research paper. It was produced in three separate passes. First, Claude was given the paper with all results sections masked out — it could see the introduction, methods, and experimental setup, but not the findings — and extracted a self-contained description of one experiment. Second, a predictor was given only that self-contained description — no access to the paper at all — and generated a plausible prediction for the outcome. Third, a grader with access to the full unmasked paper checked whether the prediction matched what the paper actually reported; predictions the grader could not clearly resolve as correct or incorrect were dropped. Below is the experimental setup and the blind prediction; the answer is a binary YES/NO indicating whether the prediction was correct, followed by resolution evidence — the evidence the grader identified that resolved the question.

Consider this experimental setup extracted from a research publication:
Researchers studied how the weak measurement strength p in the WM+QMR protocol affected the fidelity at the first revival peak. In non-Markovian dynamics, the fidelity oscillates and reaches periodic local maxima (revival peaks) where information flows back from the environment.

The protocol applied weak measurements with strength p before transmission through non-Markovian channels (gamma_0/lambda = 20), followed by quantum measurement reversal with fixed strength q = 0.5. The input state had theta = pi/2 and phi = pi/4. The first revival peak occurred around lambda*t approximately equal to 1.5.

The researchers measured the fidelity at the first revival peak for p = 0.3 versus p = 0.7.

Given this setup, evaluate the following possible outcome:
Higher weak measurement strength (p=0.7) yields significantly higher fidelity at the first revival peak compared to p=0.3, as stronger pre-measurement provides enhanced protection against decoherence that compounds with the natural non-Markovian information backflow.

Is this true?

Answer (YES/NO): NO